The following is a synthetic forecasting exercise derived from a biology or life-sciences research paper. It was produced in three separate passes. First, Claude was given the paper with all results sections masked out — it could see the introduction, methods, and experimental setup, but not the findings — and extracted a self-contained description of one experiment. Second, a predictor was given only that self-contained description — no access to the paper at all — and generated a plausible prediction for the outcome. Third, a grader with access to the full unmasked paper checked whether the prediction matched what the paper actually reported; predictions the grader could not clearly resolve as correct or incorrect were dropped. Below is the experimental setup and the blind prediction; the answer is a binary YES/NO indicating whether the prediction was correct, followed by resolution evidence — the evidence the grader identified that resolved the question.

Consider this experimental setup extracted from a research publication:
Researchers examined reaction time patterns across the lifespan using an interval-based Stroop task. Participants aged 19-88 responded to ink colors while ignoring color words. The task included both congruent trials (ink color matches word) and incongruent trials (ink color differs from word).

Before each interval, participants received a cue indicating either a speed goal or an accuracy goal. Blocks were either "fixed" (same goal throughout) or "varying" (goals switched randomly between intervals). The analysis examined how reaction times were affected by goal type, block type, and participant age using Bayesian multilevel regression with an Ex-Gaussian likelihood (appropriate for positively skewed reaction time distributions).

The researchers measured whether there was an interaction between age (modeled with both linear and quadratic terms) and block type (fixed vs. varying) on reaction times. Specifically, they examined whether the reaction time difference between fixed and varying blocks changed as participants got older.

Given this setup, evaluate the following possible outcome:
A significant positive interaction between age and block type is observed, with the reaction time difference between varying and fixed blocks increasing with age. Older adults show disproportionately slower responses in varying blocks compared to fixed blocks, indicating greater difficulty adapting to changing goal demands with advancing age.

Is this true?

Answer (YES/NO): NO